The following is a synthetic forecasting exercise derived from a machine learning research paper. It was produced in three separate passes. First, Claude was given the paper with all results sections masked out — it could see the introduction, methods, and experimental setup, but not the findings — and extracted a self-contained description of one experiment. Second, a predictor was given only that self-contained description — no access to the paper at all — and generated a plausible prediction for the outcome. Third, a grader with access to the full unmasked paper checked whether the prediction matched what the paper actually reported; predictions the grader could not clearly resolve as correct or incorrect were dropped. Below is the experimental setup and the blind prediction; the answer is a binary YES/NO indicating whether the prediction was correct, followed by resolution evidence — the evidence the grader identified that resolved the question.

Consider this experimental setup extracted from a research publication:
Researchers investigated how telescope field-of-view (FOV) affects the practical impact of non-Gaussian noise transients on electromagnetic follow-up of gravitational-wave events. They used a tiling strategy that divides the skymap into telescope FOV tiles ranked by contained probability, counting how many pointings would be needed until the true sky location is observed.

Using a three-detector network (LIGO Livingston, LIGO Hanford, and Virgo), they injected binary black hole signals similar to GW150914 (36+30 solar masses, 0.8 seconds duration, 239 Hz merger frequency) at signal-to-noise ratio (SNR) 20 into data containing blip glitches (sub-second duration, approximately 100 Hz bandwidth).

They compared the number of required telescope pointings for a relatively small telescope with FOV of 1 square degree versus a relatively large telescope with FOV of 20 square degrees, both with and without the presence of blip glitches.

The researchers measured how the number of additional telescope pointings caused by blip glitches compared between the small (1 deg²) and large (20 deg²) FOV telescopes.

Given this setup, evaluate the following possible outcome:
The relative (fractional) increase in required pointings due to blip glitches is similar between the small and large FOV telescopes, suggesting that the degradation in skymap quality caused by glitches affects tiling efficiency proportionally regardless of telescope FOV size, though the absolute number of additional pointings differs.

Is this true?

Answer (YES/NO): NO